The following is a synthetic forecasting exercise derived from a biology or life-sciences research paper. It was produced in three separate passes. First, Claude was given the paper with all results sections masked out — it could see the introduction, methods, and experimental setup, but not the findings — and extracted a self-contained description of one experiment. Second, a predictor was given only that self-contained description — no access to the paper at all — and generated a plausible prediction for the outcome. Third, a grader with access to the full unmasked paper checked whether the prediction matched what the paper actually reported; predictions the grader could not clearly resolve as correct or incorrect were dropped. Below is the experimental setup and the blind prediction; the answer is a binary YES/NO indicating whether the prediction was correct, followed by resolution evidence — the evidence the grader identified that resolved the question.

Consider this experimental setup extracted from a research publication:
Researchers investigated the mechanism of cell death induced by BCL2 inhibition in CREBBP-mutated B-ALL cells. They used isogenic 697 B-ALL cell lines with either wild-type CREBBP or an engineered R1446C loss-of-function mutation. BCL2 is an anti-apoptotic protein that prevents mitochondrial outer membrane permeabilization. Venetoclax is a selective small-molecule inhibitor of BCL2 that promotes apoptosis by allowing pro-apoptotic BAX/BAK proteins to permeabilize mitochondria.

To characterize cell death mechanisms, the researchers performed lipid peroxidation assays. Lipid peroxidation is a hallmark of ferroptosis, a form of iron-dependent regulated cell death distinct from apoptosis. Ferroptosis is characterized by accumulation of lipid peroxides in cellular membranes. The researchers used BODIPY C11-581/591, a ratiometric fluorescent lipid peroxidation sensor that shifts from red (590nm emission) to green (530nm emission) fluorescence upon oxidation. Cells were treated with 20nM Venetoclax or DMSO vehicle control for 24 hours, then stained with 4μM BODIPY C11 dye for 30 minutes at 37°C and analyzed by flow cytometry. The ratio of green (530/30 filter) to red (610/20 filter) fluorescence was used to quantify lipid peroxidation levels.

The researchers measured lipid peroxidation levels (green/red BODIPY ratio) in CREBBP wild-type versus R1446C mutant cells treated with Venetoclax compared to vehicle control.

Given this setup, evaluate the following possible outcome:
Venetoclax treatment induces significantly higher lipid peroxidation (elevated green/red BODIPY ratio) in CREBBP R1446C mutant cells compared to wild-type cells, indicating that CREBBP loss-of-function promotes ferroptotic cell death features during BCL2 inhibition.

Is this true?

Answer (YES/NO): YES